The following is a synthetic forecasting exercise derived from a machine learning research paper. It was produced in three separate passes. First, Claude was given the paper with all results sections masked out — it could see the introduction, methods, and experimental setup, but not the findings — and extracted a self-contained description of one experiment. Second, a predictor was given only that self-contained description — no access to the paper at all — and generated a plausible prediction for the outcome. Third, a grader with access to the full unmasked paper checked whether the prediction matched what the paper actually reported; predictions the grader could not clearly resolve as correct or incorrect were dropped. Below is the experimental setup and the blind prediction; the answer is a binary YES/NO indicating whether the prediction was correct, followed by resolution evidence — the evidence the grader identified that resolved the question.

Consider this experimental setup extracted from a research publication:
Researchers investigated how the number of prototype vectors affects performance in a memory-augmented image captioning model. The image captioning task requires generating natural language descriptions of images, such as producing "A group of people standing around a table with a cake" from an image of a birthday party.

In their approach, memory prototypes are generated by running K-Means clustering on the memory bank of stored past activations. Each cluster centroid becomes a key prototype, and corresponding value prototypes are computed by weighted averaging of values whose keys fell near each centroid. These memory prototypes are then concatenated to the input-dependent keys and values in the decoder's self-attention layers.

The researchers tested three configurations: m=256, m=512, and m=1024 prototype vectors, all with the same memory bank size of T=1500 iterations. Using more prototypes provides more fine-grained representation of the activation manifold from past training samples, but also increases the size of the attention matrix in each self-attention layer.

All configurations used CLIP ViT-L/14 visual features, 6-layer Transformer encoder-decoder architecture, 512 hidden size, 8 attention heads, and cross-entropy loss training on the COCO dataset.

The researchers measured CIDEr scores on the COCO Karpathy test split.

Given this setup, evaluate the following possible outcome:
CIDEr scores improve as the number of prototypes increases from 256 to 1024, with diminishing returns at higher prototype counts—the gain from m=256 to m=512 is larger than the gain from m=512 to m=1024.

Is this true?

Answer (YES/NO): NO